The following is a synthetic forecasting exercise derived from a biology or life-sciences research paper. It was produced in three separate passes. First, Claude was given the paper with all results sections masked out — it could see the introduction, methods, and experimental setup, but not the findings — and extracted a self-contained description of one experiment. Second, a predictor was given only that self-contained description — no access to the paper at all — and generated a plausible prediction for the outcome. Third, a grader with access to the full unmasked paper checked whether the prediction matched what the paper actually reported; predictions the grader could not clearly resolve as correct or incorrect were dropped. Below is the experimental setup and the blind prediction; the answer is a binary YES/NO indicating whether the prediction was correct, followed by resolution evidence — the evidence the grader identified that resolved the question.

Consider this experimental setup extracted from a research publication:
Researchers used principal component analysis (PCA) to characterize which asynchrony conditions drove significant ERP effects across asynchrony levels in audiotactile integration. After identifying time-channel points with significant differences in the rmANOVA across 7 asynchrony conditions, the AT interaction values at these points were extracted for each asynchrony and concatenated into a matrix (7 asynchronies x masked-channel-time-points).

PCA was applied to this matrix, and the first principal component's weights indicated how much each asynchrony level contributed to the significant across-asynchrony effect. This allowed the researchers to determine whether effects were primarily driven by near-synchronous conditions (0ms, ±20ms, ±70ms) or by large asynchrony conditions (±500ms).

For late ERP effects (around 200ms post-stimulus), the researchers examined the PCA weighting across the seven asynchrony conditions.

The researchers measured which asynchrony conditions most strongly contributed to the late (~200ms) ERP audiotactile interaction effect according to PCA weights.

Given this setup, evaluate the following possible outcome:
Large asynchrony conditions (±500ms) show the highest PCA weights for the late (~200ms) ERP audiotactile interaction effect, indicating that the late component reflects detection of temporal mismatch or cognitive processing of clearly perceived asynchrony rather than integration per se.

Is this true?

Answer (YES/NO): NO